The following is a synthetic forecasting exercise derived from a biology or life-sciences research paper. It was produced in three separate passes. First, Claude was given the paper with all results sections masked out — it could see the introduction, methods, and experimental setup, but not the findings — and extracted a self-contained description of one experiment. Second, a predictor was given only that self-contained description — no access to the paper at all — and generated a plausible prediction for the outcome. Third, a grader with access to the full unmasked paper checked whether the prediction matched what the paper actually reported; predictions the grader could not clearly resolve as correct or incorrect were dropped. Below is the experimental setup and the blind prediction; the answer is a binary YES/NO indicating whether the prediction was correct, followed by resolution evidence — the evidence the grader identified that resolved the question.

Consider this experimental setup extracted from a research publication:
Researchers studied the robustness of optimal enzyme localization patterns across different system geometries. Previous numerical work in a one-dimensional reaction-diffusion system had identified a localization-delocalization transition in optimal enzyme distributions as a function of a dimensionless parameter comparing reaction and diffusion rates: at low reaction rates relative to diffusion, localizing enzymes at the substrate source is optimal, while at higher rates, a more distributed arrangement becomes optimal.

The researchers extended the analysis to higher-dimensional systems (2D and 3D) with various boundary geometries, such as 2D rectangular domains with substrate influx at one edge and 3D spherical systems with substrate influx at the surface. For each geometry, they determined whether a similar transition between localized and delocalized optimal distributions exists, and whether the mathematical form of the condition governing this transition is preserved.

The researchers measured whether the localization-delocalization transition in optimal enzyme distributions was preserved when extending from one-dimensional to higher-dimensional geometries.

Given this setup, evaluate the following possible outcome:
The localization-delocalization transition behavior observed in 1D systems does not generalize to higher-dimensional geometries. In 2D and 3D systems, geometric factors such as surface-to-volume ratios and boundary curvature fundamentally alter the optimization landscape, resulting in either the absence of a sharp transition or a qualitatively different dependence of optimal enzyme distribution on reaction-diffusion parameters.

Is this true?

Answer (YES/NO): NO